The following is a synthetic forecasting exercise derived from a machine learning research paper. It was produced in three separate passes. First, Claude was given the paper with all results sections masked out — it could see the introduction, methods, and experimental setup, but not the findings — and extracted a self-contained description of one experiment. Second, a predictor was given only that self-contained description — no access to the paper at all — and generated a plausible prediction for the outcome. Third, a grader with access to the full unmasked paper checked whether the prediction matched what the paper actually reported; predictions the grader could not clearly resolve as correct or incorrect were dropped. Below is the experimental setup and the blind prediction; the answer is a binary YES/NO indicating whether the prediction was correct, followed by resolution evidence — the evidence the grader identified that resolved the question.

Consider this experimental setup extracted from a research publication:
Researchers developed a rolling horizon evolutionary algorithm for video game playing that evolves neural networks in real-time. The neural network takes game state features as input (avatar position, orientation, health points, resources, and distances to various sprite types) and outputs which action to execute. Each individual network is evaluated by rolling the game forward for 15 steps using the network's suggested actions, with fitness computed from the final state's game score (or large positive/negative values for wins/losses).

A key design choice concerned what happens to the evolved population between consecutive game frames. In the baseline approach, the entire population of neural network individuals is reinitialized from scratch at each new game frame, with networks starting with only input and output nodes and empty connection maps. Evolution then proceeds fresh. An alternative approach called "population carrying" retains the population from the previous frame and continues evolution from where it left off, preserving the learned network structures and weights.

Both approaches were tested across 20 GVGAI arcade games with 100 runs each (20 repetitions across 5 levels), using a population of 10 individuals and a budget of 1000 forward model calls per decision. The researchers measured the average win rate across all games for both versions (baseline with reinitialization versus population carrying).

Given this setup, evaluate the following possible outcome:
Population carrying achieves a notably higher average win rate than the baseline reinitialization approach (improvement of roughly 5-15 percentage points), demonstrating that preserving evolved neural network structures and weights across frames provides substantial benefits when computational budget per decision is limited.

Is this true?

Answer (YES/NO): YES